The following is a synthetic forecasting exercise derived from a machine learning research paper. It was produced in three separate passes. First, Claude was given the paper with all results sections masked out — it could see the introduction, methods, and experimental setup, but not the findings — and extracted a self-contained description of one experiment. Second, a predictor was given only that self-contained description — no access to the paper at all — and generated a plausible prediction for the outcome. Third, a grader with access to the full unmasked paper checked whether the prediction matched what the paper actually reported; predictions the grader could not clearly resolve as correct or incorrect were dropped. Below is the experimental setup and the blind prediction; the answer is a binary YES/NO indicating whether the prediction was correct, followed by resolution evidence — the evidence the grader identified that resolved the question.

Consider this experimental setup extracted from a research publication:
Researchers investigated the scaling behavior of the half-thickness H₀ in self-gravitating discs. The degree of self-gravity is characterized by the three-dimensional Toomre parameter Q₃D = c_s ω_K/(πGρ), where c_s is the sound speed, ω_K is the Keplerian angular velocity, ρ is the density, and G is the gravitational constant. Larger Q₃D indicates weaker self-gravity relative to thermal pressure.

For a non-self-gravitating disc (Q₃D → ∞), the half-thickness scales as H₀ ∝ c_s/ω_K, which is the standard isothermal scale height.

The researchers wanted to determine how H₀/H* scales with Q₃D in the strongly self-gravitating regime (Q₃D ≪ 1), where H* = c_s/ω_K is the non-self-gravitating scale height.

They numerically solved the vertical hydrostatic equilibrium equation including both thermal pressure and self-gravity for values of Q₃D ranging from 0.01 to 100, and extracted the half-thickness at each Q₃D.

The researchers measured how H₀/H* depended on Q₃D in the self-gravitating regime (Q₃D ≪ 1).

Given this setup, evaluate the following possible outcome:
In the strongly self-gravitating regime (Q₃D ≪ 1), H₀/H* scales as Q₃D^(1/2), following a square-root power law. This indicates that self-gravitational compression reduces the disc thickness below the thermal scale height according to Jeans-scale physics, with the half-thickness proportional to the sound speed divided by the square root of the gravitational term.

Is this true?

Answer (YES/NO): YES